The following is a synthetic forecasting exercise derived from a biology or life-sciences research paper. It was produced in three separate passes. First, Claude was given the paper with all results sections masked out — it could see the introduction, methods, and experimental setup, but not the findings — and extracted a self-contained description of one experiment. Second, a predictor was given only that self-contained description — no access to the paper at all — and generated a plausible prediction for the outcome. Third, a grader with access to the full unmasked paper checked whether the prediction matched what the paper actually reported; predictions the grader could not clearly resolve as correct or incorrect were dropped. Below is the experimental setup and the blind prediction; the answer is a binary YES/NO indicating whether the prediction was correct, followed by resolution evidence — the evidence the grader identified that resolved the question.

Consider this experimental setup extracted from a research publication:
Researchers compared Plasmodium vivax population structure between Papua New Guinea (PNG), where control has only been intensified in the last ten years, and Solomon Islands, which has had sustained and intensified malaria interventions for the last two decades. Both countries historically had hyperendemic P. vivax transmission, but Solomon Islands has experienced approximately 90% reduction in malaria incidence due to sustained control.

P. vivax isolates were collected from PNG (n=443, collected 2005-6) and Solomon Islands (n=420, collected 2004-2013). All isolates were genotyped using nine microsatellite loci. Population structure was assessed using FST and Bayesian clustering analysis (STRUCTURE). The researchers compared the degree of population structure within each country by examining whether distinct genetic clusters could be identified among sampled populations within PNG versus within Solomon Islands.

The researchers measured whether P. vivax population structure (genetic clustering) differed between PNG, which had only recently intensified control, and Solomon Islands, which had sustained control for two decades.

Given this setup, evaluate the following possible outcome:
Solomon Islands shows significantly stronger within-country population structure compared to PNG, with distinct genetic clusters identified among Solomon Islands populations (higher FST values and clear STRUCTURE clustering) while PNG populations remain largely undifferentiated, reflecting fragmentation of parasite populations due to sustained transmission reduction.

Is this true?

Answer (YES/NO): YES